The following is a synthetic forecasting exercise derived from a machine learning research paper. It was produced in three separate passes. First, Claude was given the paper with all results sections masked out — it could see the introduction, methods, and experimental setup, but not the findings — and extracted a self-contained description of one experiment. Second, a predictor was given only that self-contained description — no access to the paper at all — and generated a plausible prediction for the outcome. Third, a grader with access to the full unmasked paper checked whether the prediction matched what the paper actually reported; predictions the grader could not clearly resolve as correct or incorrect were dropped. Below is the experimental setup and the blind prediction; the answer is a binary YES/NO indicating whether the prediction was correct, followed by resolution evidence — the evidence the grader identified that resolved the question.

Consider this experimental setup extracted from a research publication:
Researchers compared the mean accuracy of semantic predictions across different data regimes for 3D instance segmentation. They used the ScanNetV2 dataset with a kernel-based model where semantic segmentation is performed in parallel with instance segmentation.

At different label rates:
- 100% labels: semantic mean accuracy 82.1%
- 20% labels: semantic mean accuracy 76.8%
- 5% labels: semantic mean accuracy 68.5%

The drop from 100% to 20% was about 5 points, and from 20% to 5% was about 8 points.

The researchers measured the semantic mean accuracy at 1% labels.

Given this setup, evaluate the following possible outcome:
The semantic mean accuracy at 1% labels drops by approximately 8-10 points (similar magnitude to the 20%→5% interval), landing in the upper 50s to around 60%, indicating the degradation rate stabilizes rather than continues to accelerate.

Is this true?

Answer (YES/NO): NO